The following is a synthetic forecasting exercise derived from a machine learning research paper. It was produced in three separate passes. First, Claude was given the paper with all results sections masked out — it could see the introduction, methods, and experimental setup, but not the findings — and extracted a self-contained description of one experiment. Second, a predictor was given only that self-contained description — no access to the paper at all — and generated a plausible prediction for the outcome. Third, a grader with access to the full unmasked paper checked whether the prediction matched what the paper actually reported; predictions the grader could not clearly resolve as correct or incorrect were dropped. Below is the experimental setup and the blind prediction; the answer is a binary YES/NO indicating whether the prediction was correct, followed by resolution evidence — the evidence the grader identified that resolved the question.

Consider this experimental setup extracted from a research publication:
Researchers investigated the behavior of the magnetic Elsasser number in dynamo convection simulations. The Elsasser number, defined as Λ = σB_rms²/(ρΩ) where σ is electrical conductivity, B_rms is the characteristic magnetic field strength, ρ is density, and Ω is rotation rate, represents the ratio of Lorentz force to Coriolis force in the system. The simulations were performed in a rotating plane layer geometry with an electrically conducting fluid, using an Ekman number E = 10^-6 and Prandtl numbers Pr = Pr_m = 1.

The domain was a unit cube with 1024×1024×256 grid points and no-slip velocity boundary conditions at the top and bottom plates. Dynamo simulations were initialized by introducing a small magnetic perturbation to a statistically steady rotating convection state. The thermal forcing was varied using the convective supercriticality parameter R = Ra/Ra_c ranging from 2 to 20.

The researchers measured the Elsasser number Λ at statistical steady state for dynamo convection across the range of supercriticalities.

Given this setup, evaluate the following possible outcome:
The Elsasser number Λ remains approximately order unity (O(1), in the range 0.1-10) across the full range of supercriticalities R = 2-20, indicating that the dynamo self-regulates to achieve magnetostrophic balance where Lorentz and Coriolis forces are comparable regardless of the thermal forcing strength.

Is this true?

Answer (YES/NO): NO